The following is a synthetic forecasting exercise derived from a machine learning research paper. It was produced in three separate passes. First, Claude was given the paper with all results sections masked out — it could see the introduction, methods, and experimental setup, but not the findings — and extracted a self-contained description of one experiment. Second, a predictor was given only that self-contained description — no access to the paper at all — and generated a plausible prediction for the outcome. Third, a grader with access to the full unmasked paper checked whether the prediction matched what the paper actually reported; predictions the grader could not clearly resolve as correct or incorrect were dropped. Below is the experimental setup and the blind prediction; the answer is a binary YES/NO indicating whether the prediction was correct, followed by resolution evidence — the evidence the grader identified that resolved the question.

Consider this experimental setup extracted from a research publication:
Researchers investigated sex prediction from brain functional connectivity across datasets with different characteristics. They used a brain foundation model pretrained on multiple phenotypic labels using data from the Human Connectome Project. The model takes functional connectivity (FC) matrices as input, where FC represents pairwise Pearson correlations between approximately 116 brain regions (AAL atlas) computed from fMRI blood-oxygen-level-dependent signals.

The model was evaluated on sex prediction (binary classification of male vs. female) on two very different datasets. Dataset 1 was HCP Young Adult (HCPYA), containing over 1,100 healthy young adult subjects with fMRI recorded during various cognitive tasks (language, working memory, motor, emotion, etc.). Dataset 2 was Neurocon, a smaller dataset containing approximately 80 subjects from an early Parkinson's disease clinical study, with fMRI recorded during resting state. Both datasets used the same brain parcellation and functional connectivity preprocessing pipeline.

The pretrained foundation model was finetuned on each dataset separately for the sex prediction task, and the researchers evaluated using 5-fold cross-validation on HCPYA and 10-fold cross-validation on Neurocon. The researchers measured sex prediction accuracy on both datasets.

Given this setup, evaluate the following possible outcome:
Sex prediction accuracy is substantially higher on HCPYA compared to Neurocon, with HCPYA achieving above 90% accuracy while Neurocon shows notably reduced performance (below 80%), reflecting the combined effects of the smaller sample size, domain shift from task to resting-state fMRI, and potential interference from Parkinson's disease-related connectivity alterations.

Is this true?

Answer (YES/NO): NO